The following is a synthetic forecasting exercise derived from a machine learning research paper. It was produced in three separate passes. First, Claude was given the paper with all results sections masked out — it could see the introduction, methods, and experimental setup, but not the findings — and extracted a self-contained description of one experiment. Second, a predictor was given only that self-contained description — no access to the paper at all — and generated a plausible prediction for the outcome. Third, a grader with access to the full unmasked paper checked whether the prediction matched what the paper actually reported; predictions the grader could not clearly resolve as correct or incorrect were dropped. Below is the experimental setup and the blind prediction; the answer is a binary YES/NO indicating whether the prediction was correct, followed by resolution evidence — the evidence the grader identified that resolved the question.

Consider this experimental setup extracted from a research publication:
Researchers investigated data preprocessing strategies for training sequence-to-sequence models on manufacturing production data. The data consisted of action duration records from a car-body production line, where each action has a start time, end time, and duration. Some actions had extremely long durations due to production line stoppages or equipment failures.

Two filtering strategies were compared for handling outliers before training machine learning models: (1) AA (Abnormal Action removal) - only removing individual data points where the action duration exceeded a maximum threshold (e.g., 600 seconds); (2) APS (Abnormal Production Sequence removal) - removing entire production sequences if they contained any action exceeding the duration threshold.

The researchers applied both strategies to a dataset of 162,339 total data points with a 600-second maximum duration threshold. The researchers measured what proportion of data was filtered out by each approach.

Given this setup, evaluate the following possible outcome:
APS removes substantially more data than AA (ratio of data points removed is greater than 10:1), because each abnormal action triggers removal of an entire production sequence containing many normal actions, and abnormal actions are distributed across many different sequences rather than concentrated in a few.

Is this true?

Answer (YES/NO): YES